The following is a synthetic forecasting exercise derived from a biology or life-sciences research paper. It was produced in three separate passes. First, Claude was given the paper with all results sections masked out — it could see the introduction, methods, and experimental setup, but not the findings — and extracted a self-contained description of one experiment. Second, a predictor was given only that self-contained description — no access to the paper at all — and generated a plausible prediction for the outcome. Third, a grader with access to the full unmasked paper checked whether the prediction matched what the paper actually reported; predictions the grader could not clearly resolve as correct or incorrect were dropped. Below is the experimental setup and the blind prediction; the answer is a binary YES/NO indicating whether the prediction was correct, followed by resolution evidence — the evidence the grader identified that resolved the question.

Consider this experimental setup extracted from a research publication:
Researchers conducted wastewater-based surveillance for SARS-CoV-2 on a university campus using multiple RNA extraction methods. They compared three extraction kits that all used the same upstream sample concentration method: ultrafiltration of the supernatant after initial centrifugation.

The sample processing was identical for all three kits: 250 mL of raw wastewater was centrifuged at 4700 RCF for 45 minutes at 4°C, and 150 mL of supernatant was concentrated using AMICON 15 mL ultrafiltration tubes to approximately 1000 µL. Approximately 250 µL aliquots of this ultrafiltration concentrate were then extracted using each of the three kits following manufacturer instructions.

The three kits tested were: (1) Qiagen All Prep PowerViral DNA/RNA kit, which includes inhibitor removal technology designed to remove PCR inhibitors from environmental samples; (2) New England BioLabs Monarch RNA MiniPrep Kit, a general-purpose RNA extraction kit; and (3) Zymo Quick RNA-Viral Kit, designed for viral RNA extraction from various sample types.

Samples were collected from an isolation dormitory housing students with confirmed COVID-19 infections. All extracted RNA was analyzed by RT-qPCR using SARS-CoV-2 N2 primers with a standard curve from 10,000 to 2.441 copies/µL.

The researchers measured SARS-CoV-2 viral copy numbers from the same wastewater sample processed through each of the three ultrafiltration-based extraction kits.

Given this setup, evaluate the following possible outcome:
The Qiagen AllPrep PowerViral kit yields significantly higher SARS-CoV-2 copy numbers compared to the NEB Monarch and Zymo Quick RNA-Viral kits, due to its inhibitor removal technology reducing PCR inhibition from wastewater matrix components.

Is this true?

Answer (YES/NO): NO